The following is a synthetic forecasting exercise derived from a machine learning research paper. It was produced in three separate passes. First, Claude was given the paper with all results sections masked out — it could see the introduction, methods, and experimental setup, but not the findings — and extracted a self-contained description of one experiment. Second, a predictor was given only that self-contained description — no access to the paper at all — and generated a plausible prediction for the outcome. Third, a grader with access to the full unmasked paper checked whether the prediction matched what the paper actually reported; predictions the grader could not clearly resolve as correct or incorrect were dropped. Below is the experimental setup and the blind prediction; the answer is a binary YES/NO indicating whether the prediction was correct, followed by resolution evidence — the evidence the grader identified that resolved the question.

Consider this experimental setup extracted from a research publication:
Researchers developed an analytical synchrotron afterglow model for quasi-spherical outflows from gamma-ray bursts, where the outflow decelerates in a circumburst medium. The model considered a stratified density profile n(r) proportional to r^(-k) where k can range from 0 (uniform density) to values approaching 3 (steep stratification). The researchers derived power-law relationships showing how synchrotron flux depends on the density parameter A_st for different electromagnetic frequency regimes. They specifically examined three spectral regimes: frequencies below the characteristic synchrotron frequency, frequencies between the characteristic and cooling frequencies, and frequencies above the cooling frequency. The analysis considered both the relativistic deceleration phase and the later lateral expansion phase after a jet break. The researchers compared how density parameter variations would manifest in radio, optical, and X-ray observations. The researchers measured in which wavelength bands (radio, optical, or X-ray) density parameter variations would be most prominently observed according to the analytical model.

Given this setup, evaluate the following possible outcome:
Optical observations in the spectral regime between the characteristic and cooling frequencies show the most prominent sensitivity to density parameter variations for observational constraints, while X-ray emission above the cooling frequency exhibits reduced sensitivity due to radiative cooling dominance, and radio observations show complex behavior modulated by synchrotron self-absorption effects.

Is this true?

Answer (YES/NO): NO